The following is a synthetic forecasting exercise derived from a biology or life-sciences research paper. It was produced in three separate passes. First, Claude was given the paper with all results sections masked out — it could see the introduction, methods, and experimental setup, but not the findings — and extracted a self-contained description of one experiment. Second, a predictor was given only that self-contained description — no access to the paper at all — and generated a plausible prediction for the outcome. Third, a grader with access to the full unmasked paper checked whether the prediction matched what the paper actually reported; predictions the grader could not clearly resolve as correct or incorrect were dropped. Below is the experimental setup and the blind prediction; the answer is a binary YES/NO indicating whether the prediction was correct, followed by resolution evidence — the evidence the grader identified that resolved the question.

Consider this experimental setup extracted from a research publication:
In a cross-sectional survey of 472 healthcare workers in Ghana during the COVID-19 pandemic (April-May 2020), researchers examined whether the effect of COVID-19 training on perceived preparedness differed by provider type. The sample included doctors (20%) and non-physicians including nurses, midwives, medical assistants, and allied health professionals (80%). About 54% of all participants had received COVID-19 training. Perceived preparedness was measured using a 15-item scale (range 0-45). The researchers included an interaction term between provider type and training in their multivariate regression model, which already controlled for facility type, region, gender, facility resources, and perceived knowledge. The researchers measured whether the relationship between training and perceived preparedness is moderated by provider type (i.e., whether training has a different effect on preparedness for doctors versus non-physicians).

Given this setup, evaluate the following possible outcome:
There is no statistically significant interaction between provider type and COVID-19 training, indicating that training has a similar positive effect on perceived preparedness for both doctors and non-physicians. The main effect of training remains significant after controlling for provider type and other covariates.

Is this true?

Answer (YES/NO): YES